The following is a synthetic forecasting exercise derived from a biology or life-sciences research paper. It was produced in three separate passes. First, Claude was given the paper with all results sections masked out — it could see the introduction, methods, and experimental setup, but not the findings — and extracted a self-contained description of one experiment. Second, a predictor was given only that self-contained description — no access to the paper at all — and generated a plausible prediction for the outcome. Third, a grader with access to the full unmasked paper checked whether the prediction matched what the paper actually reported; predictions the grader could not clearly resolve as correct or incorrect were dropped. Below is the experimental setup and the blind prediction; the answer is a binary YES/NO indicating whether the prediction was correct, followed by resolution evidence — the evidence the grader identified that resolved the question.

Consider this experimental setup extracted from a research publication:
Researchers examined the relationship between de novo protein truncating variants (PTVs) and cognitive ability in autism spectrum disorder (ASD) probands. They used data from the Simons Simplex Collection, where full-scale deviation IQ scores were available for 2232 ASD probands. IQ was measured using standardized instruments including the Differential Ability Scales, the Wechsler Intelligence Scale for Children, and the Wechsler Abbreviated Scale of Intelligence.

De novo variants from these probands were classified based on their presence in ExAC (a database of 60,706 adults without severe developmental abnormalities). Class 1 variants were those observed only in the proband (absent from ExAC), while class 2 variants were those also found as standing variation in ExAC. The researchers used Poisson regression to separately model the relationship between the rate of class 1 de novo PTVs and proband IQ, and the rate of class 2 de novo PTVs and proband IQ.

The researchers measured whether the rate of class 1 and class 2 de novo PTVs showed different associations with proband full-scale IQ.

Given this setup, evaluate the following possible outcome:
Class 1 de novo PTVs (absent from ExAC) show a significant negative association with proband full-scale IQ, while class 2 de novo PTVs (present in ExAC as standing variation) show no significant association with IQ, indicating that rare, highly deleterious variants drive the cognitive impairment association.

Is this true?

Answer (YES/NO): NO